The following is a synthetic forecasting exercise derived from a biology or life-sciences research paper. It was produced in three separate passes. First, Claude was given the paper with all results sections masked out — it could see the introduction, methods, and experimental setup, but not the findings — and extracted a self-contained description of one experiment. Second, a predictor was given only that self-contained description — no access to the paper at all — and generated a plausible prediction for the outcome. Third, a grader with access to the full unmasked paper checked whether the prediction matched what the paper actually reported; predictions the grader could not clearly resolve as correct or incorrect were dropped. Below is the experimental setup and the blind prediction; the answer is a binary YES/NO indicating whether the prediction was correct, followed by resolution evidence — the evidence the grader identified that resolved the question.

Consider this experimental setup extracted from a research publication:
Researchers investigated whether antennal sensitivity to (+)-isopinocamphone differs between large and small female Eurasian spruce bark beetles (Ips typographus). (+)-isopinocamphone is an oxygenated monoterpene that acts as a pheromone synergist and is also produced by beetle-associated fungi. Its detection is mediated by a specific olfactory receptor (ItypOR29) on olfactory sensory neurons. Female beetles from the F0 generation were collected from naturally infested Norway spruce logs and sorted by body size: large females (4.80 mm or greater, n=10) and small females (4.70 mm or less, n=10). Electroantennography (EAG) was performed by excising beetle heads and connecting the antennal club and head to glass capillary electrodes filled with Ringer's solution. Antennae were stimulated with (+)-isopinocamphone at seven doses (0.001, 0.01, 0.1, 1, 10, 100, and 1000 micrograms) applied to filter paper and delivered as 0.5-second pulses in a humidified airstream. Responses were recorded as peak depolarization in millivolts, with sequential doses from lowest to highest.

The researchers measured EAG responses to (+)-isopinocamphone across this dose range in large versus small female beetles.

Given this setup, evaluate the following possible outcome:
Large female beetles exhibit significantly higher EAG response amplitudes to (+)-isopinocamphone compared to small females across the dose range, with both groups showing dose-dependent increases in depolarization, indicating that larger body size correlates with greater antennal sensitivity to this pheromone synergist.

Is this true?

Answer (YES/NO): NO